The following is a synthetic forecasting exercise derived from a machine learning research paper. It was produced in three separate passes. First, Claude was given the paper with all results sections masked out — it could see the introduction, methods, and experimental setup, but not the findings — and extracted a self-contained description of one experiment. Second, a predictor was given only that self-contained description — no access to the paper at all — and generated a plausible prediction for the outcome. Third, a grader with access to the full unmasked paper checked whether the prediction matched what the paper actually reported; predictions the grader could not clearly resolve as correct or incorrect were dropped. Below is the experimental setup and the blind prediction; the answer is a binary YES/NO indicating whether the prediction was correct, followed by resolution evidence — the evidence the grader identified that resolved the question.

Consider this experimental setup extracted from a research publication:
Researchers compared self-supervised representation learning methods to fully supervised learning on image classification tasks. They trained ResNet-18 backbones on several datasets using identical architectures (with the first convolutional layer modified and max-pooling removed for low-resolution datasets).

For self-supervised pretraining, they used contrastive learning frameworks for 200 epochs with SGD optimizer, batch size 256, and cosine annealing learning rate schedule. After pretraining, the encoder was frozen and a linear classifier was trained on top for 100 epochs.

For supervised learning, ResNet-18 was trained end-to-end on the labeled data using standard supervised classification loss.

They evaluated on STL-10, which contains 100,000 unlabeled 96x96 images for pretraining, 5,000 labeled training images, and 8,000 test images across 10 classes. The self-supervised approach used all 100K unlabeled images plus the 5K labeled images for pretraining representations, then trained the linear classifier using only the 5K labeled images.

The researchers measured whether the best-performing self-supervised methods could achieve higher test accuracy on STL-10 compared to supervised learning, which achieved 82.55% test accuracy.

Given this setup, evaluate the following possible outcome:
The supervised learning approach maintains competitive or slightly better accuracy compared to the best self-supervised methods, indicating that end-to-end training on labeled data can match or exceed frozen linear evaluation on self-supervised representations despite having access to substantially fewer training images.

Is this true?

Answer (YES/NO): NO